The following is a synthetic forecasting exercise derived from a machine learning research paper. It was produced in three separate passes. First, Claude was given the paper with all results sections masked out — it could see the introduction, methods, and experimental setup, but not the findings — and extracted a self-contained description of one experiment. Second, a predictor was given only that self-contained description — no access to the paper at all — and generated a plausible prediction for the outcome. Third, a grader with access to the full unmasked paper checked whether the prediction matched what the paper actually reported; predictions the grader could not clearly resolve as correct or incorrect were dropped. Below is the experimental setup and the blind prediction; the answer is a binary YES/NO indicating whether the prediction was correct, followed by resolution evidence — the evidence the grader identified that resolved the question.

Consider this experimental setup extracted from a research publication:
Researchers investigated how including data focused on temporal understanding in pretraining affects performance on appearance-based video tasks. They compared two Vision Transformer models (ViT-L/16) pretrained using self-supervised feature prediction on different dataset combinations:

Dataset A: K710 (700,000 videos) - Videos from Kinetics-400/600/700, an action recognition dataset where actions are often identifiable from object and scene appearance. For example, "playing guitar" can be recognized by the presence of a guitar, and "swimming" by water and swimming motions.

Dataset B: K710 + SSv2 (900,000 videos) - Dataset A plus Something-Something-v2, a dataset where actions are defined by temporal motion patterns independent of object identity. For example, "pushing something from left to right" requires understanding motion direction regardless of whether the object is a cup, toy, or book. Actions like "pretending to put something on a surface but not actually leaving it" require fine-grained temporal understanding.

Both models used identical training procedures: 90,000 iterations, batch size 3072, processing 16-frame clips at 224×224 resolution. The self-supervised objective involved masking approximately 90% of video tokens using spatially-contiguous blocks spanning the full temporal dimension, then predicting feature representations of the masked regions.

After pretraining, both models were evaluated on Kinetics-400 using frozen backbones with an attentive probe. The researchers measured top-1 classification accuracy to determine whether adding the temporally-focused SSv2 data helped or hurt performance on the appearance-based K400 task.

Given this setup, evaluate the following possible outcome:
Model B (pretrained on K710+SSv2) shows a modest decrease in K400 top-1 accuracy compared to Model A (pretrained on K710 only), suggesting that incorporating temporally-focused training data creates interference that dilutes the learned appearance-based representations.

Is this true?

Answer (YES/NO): YES